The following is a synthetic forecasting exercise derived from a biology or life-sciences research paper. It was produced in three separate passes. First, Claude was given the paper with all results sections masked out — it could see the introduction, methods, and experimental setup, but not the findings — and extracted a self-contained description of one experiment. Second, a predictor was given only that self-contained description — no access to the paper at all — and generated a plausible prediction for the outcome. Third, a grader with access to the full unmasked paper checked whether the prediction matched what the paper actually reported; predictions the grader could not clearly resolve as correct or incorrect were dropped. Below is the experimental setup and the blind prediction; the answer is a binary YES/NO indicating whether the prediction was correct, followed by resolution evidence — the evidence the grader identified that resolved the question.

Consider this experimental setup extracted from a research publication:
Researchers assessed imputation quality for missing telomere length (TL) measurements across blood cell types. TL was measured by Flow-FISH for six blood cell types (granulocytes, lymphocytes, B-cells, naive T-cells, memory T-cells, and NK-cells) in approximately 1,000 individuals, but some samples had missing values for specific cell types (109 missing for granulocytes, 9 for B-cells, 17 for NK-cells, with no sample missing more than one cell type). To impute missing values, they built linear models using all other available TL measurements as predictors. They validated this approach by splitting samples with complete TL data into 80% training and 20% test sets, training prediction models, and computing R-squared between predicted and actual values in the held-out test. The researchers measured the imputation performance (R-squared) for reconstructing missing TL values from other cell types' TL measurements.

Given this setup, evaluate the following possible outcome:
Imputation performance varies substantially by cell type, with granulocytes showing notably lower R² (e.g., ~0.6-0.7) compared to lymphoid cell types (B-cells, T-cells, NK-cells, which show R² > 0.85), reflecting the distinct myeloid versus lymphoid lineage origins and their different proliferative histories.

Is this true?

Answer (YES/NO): NO